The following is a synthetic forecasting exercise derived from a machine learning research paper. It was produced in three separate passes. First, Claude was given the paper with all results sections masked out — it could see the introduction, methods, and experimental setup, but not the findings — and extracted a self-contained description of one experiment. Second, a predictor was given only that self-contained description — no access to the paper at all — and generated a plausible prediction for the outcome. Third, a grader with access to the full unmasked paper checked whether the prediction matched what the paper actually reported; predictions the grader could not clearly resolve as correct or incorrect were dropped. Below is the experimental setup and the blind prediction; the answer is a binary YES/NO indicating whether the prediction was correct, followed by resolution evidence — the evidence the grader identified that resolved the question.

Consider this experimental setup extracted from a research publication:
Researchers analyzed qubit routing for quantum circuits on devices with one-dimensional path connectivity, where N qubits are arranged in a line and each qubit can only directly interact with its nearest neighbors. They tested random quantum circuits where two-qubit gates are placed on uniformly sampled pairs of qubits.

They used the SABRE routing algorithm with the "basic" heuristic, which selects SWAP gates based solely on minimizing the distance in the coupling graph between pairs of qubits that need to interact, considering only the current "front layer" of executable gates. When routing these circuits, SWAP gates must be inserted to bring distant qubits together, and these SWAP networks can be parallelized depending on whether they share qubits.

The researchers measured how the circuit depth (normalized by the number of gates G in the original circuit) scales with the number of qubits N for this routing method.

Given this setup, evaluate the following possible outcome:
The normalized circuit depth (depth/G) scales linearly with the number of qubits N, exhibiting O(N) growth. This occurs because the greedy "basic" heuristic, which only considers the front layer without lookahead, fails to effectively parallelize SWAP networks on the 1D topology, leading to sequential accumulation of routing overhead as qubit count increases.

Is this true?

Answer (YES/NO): NO